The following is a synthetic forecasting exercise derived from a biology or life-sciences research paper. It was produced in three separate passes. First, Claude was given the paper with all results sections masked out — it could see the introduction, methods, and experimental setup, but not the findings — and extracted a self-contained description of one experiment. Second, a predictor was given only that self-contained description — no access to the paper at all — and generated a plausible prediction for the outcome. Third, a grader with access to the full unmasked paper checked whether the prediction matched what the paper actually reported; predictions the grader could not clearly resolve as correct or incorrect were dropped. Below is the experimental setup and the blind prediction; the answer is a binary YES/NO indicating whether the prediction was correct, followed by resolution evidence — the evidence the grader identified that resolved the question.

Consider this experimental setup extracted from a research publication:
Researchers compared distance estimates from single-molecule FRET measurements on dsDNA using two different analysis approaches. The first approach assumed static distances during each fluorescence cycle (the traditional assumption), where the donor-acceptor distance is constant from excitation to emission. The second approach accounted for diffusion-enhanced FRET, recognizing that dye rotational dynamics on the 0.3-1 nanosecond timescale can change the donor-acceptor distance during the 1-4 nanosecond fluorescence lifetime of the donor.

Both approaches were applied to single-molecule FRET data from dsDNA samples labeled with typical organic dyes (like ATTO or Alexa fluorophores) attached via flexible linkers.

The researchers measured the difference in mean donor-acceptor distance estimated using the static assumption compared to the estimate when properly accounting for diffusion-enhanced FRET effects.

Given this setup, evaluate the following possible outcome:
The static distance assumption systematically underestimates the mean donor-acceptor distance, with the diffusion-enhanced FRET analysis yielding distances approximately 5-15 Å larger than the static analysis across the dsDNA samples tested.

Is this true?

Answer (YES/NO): NO